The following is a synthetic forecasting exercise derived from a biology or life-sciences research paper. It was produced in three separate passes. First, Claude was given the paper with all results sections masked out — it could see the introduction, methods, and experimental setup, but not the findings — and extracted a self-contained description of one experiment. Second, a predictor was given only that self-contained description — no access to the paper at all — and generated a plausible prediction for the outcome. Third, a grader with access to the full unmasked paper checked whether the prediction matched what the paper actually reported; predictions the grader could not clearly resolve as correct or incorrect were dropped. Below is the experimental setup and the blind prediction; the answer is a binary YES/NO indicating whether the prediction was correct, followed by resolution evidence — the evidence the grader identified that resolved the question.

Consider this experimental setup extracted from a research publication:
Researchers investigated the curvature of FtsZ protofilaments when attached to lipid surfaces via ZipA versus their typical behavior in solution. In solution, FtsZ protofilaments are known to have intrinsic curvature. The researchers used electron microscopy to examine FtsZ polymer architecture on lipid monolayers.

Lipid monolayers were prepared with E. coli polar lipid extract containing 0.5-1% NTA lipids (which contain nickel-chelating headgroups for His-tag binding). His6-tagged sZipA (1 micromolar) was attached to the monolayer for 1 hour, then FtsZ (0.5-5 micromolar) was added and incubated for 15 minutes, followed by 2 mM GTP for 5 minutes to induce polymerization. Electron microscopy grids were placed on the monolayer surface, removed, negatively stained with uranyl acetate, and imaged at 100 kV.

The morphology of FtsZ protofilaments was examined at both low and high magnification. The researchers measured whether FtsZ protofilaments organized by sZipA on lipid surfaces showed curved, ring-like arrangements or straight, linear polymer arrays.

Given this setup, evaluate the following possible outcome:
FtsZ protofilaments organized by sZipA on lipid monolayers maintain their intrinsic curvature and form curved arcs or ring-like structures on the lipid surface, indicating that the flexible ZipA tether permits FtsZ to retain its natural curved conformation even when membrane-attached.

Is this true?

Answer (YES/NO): YES